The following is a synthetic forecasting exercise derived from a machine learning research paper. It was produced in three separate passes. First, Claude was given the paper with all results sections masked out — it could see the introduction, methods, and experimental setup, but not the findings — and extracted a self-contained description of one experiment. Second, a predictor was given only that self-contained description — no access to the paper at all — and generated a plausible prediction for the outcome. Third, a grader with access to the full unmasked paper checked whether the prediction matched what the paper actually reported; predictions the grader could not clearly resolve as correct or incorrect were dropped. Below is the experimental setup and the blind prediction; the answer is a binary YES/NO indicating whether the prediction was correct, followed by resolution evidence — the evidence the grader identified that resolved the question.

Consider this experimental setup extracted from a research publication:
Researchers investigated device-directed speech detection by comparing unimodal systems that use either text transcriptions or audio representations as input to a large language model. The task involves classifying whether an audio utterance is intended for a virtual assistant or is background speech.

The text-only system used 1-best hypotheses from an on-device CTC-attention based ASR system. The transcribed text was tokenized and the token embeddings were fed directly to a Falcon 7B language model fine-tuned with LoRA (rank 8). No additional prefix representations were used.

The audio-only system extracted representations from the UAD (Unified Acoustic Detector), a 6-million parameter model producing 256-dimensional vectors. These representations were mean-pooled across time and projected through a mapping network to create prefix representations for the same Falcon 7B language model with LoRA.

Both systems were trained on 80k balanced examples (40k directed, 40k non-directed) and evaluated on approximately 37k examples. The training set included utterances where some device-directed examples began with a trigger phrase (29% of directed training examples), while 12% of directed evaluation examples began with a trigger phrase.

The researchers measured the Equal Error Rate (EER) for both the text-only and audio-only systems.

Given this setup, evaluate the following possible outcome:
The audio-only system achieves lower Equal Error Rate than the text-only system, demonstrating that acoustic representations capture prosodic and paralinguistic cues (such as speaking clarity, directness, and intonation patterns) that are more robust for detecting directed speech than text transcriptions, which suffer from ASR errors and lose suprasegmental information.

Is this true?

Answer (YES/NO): YES